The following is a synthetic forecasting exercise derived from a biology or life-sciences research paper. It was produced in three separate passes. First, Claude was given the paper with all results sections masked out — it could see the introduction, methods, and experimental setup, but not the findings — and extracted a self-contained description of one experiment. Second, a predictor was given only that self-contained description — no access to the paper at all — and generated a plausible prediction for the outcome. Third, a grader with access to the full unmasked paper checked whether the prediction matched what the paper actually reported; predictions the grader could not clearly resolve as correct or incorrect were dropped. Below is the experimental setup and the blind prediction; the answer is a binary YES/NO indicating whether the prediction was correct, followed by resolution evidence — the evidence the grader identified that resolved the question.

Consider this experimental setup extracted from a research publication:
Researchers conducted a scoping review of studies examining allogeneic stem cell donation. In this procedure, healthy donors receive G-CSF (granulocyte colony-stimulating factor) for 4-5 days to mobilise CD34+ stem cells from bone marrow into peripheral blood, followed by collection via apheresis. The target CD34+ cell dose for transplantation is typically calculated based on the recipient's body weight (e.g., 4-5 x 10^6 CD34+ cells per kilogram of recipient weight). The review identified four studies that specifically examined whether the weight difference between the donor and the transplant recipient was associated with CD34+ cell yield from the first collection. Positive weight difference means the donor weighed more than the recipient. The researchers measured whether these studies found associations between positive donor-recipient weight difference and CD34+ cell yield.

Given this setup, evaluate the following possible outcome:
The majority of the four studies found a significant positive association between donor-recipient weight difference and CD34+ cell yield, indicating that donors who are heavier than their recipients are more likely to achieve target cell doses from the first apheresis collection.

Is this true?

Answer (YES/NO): YES